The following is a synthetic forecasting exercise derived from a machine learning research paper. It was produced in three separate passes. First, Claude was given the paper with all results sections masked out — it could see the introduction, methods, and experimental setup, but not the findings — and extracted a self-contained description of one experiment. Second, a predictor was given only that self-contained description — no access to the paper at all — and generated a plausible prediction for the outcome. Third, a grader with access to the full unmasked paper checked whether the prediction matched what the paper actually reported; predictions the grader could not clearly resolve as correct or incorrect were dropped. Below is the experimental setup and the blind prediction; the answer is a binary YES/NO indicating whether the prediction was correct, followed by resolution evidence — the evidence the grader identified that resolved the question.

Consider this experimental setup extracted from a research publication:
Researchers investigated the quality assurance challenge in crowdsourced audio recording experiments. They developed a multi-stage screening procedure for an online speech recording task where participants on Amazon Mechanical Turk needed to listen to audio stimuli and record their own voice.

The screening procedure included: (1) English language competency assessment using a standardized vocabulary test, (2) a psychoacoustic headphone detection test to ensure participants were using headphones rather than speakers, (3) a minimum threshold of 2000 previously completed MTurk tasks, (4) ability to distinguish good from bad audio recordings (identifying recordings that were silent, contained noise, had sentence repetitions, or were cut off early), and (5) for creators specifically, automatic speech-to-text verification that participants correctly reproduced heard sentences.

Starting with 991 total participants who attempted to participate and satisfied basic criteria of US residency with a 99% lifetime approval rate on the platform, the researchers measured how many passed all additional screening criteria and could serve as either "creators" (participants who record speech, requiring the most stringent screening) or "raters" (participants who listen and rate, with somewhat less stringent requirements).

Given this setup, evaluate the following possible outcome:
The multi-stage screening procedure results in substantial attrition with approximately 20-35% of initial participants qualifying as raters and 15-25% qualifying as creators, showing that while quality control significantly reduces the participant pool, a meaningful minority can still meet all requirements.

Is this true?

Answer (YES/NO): NO